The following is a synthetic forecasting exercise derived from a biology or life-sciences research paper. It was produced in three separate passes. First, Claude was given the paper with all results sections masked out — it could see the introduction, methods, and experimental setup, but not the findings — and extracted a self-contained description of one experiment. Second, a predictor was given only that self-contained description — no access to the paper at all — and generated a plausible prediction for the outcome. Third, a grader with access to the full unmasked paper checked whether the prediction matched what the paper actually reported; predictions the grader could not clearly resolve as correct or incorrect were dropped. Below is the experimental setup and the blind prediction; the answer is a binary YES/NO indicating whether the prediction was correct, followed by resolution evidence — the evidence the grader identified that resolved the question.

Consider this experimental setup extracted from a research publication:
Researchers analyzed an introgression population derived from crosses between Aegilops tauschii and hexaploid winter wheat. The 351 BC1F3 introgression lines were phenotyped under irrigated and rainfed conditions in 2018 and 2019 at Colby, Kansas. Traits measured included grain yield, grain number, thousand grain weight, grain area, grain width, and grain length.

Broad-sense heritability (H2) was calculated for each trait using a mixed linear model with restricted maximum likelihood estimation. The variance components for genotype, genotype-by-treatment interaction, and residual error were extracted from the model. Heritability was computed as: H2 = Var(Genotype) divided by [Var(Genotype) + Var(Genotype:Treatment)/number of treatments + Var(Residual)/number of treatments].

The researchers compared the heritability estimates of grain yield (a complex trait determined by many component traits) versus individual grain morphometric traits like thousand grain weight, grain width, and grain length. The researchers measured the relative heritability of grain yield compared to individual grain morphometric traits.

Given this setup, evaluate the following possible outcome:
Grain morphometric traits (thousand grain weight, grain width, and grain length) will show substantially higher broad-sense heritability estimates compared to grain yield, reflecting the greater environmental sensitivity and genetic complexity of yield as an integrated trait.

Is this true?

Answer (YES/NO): YES